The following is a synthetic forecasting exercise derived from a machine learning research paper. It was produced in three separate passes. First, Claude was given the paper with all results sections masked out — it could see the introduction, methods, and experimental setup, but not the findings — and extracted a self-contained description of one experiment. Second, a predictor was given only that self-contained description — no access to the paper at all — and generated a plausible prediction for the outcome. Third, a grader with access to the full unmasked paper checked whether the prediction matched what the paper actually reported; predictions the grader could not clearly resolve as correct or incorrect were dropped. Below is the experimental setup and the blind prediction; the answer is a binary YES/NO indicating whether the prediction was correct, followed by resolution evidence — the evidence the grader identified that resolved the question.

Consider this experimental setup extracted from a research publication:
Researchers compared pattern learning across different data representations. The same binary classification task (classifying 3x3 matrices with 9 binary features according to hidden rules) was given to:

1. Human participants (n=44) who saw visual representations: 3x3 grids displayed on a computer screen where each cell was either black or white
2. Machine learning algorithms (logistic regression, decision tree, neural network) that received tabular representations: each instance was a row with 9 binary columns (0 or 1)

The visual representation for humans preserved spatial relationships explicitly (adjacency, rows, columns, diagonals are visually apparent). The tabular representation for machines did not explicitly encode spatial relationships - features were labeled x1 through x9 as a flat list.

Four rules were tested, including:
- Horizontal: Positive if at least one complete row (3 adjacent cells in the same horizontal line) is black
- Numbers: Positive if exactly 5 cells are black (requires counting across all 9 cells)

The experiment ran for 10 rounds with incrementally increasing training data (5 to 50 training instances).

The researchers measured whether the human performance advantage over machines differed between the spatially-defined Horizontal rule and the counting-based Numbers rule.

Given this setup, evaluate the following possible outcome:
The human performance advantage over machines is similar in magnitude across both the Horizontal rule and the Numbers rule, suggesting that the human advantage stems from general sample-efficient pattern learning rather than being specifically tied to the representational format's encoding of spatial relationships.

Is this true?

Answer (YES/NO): NO